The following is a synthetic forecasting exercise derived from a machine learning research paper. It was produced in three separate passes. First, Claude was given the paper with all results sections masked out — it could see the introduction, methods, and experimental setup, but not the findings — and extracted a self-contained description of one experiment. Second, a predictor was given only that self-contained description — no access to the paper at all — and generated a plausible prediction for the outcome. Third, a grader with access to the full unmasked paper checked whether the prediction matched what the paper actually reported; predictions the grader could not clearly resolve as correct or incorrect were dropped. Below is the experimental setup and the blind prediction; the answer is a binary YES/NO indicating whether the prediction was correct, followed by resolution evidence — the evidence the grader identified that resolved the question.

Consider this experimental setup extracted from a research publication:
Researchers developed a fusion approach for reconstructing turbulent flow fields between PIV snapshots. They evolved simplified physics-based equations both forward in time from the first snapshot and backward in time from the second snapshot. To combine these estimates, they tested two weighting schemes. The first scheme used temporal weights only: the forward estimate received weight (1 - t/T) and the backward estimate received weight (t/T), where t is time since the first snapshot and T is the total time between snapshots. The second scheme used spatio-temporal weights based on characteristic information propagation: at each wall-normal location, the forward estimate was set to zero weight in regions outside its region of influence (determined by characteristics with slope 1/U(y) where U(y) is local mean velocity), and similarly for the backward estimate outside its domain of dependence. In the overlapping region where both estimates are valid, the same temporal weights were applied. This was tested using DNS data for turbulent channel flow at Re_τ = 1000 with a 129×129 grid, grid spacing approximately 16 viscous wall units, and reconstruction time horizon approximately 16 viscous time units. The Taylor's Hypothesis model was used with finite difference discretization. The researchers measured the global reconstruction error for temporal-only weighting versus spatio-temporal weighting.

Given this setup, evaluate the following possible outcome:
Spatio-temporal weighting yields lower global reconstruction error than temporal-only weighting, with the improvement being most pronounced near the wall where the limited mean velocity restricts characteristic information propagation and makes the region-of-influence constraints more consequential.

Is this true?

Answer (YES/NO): NO